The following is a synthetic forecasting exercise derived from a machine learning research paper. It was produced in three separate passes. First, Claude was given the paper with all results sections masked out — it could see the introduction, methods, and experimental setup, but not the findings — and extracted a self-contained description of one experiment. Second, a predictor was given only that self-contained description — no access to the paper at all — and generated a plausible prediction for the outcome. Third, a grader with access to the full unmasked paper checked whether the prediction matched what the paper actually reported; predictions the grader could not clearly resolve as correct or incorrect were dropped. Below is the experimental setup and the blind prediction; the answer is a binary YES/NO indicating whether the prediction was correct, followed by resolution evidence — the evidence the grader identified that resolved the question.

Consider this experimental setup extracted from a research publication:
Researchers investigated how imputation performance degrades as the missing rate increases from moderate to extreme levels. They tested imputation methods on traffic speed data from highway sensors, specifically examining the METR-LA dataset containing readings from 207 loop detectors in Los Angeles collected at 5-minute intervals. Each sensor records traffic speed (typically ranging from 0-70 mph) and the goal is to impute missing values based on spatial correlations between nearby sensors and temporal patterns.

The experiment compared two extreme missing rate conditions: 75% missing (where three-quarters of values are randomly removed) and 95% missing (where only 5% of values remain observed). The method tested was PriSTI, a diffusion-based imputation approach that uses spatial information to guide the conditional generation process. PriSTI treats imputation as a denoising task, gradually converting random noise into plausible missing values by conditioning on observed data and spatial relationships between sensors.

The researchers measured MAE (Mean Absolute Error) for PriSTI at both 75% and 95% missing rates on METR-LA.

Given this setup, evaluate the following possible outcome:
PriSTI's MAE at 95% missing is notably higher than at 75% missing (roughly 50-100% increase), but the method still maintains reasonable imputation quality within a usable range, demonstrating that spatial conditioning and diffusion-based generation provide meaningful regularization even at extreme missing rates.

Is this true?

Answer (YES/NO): NO